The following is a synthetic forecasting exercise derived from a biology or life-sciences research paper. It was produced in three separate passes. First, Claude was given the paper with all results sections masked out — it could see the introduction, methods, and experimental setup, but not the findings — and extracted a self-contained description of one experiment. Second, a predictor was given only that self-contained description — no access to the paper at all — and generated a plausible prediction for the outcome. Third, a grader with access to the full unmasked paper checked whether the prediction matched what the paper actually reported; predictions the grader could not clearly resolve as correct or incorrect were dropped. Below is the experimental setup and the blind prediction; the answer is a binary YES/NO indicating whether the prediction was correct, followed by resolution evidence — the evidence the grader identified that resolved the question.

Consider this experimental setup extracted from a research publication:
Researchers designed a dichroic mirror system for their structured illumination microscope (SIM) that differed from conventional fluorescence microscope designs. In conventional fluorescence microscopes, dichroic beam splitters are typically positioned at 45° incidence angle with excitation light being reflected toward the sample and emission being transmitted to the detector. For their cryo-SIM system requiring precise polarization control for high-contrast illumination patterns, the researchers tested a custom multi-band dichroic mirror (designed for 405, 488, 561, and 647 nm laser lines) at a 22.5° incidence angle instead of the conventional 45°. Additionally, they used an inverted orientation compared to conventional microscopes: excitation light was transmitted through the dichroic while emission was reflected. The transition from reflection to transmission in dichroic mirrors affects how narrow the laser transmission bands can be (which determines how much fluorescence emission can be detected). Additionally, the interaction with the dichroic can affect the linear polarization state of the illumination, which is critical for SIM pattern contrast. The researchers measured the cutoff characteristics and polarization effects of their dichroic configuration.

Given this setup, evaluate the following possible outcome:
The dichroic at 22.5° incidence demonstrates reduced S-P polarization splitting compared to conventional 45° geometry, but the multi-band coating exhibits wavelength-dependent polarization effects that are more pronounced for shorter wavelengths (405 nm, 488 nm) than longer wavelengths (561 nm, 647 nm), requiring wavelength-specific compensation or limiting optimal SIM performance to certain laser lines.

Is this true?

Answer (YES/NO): NO